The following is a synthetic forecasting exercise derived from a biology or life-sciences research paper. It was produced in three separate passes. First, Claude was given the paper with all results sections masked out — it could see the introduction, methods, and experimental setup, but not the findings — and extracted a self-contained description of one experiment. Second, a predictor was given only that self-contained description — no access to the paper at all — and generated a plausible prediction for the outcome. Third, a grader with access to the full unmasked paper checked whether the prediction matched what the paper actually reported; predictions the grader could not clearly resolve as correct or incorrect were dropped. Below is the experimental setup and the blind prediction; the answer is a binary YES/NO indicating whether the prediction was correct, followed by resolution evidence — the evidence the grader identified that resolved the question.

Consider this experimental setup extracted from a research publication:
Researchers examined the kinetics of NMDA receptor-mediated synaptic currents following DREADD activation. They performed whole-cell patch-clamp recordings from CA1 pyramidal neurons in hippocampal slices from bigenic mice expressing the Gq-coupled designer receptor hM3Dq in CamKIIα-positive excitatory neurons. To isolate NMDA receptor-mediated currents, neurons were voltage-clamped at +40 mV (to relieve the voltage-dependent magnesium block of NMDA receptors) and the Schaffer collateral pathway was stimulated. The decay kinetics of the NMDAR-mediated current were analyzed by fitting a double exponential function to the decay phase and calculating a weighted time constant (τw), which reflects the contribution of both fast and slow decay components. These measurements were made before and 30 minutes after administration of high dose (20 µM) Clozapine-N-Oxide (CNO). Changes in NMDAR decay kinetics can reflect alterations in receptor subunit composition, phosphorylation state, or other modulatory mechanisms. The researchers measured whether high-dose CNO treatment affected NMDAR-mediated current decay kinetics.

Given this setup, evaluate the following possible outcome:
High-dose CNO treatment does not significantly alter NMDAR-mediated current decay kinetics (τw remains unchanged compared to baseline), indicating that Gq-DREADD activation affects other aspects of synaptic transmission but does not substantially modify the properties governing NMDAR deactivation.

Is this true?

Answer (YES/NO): NO